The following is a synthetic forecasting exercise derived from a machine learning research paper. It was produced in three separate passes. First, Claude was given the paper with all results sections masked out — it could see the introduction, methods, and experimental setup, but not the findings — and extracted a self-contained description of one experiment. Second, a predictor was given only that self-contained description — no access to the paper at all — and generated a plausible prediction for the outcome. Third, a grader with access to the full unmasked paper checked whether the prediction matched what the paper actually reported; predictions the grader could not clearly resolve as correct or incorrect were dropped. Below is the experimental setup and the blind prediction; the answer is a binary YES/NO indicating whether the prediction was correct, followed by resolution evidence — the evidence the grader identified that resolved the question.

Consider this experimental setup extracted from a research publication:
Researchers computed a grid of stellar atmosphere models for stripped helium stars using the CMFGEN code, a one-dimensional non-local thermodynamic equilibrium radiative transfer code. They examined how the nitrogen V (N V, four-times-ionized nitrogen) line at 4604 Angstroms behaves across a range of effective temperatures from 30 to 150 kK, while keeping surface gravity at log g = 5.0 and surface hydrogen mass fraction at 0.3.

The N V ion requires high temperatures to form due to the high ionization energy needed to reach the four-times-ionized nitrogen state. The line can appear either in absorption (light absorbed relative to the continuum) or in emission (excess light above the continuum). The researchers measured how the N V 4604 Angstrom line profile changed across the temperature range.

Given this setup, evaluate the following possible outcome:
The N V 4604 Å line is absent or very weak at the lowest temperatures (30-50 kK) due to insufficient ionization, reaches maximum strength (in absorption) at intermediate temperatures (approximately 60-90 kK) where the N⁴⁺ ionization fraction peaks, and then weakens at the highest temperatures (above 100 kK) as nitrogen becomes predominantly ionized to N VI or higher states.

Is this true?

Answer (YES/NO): NO